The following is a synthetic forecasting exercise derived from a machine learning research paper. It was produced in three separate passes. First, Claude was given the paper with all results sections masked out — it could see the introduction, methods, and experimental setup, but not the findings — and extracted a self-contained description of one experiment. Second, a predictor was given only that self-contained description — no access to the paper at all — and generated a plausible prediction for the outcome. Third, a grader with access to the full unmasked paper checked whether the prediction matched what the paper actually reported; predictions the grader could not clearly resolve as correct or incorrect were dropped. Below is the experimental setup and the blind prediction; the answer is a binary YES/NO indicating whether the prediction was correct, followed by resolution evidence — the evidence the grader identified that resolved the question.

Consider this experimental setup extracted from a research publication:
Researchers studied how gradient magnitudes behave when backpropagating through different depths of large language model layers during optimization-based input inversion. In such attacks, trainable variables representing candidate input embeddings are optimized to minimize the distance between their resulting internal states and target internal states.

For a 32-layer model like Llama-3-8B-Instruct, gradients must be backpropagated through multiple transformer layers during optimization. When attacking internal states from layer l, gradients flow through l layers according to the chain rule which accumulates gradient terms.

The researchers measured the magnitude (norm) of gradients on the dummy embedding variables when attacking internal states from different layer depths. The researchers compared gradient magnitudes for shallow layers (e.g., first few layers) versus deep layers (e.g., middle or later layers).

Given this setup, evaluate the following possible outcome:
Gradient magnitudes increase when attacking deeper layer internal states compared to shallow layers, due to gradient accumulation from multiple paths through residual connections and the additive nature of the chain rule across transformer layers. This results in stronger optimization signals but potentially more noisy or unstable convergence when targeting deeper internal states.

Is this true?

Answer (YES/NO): YES